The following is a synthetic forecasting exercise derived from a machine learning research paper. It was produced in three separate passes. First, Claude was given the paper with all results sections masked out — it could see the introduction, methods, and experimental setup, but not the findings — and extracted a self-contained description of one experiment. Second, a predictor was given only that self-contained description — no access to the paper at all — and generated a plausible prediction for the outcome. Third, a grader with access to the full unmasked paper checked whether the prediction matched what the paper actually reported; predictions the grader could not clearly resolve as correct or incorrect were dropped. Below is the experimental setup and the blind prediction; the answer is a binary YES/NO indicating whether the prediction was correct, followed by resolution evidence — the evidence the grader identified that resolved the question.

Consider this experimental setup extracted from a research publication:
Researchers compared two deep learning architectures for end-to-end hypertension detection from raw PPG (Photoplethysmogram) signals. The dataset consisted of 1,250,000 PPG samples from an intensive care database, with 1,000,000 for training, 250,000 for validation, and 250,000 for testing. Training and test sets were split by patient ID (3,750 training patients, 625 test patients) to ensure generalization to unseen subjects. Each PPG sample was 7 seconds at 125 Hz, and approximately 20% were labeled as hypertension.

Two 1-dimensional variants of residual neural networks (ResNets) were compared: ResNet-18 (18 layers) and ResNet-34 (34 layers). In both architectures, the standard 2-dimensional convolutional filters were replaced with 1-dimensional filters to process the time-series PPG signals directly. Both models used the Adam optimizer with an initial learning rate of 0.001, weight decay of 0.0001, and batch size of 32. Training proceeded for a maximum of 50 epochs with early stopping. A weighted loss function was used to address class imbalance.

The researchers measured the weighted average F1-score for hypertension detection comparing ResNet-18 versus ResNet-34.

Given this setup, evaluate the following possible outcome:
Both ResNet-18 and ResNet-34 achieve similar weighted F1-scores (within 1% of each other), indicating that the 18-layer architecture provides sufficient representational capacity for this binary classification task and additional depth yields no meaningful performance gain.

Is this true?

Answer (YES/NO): YES